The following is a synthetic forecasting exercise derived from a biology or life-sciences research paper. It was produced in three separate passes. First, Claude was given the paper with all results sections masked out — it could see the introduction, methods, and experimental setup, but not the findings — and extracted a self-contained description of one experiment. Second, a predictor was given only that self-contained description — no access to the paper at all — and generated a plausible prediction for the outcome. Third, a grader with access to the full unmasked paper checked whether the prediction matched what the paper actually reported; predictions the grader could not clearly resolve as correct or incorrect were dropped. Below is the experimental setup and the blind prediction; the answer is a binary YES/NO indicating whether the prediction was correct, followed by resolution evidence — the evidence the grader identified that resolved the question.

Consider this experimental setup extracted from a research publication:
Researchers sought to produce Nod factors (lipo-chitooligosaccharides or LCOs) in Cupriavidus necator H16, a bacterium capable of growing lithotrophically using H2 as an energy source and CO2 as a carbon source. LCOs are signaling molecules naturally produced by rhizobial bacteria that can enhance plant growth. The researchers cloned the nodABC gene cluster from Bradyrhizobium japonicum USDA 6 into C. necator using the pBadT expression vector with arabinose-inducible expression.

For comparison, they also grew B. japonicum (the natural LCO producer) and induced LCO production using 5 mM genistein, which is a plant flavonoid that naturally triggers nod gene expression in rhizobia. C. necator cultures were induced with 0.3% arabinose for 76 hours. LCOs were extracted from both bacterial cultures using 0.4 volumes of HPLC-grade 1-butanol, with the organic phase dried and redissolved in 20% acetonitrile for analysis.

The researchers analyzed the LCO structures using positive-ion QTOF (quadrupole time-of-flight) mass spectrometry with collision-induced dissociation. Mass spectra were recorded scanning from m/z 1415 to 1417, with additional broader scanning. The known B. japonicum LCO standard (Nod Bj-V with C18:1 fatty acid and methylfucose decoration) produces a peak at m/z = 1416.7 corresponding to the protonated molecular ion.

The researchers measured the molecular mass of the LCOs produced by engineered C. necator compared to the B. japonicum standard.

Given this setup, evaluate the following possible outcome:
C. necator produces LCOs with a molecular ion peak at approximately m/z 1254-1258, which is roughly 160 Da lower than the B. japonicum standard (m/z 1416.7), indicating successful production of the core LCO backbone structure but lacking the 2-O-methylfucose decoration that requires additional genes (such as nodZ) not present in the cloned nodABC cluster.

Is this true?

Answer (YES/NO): YES